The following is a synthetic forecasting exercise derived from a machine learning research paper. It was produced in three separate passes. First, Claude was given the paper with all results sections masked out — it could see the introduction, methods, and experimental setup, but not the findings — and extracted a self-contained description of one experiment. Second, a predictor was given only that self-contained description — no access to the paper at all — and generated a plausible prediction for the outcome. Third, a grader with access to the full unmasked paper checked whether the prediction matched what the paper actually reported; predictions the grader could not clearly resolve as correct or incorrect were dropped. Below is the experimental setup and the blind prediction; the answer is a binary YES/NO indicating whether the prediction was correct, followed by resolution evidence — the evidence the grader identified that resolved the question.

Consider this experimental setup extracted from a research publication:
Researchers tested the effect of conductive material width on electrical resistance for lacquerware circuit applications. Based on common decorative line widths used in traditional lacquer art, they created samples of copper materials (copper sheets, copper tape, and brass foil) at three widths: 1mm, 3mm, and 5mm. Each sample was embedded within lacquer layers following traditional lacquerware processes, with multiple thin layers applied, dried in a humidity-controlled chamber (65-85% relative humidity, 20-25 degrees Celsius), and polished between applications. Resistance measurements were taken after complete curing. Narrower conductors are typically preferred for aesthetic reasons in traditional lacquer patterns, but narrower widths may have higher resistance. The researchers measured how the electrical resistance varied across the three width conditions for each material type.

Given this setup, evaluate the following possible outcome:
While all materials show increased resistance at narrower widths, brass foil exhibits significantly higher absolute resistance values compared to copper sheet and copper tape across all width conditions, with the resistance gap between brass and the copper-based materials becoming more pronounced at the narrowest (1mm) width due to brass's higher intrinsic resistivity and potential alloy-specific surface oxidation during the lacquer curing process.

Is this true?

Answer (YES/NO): NO